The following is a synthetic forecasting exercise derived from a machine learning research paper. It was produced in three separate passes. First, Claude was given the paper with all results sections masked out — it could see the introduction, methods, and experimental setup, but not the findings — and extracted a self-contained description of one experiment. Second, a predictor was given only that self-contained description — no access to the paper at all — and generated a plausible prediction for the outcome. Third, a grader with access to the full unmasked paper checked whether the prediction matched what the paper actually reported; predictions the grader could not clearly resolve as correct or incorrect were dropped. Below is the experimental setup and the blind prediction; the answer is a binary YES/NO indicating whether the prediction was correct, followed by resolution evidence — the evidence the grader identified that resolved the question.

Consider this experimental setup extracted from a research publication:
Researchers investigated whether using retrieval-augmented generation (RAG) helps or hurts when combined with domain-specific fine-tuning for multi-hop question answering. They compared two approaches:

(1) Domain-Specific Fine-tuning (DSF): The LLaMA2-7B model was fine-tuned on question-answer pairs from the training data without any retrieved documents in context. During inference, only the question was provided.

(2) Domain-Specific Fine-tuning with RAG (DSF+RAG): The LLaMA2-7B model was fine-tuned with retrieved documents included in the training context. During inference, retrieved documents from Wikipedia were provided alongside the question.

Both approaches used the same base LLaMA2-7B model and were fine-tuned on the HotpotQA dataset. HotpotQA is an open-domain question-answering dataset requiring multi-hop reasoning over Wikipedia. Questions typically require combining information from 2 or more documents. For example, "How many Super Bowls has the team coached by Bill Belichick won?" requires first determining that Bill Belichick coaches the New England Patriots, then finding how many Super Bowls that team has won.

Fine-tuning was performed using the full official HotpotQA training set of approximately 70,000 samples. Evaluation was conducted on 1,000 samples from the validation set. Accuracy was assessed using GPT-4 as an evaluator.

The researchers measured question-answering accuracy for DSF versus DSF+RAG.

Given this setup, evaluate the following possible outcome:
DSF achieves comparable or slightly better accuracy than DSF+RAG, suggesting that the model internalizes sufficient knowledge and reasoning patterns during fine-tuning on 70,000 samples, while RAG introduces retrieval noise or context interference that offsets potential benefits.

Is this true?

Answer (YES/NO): NO